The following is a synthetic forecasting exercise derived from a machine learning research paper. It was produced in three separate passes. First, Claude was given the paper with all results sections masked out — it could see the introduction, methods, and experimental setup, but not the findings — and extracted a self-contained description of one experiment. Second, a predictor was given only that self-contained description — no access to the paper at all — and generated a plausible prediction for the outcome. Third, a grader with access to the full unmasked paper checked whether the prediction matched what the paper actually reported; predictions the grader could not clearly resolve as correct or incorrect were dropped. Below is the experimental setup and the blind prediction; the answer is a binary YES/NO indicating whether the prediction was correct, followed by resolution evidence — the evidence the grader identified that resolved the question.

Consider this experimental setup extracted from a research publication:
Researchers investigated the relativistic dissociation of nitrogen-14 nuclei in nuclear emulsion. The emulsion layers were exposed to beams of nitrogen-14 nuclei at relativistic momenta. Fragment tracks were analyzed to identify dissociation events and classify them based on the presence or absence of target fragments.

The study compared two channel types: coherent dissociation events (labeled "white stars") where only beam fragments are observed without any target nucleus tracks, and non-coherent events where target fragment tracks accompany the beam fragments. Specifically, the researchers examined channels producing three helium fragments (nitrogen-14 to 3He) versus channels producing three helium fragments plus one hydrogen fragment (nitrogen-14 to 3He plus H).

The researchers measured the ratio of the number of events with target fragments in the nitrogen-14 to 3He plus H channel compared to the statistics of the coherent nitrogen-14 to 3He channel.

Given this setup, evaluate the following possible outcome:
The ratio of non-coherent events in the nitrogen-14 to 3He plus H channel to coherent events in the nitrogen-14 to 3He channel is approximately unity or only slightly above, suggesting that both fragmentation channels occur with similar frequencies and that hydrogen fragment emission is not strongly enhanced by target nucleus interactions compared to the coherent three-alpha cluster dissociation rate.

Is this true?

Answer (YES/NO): NO